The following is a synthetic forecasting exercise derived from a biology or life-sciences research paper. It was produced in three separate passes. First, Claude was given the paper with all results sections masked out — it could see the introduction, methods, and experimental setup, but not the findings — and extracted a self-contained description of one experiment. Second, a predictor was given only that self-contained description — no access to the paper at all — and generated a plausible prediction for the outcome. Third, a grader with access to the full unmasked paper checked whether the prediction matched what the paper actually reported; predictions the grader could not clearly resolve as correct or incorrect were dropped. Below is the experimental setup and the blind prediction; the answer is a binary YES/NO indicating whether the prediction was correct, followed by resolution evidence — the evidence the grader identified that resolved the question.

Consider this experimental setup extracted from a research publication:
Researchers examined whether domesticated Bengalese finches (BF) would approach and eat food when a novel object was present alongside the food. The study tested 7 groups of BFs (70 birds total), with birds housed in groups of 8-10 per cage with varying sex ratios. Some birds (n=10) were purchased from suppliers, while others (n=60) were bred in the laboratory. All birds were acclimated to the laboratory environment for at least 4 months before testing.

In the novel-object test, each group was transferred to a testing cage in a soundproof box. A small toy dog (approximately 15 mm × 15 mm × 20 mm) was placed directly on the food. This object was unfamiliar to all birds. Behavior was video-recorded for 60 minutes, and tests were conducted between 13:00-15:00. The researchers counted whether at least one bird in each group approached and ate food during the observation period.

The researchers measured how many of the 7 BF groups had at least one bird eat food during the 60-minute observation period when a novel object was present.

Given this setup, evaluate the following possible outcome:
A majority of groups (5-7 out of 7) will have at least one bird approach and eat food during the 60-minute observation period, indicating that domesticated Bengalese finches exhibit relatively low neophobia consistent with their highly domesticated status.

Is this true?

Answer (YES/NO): YES